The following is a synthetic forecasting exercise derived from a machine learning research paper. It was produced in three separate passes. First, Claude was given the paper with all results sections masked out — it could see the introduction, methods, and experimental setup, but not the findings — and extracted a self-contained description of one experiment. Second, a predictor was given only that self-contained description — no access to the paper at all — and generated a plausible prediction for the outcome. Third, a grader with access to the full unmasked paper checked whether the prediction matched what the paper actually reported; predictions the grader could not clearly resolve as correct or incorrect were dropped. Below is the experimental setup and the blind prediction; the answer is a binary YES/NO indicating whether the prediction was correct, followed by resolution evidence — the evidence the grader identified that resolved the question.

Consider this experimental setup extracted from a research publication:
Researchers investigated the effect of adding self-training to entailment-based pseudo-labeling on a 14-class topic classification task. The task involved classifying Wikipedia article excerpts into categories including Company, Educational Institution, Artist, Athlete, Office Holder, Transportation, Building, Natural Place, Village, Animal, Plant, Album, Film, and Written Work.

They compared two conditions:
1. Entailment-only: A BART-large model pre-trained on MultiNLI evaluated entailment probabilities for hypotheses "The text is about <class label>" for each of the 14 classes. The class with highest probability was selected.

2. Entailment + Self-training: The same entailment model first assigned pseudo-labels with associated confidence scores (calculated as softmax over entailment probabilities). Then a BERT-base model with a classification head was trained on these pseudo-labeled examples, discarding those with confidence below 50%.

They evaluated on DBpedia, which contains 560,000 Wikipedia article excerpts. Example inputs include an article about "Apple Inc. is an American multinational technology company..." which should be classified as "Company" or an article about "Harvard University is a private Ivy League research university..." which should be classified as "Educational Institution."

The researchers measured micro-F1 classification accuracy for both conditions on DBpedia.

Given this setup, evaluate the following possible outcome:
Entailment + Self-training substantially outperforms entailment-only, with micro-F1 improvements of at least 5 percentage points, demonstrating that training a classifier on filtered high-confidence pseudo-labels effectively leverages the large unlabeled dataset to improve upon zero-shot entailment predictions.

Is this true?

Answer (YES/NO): YES